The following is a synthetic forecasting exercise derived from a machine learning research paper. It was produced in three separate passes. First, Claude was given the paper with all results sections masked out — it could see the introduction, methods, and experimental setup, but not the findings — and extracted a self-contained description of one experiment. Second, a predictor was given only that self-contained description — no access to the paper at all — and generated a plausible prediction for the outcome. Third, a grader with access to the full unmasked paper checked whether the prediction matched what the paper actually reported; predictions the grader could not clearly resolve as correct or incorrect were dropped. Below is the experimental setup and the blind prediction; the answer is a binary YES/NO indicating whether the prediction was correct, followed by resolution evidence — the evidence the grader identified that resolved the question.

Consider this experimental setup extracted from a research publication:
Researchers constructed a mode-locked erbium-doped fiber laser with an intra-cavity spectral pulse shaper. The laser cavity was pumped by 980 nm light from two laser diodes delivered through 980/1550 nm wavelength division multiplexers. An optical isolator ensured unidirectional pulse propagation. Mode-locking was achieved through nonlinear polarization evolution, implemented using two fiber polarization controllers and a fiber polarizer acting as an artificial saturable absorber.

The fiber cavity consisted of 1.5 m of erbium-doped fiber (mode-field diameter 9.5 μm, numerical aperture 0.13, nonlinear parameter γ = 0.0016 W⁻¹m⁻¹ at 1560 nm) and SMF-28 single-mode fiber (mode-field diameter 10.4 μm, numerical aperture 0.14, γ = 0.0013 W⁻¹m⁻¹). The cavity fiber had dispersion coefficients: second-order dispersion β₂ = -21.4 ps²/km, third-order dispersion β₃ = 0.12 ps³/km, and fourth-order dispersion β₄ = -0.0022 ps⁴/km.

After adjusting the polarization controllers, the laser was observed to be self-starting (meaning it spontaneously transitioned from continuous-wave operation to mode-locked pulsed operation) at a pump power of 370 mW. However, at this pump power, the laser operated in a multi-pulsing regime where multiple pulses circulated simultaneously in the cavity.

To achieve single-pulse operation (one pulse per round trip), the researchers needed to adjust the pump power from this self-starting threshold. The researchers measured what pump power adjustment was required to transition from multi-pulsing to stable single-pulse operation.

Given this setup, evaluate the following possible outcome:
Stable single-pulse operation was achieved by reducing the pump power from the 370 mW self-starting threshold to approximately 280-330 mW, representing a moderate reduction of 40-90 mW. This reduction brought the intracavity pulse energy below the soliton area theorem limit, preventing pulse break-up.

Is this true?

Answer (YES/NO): NO